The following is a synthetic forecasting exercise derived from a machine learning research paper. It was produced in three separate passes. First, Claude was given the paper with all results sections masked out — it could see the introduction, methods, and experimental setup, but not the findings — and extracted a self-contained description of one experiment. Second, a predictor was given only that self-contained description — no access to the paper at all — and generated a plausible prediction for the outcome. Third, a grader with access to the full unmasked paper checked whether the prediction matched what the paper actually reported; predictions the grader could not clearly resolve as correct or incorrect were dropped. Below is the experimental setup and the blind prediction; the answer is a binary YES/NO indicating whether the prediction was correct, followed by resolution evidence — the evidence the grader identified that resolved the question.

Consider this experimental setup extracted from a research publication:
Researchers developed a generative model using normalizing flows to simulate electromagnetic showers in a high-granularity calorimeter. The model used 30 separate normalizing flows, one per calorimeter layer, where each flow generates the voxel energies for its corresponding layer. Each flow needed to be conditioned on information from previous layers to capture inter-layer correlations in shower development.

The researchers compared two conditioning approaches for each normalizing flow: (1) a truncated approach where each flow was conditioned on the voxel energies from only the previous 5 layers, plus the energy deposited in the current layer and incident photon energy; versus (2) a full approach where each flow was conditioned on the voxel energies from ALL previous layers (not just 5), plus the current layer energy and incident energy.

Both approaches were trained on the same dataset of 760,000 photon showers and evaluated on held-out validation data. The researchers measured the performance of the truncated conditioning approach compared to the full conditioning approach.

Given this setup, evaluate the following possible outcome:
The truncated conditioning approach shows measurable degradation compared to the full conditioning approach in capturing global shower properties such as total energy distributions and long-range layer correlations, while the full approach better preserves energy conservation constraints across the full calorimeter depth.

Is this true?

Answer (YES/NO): NO